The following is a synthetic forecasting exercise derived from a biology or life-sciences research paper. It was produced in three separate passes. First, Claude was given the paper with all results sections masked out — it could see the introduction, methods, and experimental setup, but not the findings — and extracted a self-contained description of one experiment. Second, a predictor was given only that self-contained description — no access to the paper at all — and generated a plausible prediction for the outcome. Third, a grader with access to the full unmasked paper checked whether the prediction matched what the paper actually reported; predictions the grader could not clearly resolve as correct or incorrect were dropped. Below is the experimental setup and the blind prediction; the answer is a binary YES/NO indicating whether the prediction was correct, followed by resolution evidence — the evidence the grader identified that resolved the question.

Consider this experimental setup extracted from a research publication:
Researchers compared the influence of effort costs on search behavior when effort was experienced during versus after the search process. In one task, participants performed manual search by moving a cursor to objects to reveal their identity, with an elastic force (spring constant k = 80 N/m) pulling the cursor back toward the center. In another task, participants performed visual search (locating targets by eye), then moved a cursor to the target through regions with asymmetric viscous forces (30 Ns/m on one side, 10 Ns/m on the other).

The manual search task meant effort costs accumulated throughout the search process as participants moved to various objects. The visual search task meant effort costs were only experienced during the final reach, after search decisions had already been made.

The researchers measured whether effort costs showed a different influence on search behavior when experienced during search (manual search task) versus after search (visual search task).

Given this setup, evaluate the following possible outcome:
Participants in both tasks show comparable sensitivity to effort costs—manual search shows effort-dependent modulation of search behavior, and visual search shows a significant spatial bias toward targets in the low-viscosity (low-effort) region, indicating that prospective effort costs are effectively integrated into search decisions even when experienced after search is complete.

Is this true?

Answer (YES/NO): NO